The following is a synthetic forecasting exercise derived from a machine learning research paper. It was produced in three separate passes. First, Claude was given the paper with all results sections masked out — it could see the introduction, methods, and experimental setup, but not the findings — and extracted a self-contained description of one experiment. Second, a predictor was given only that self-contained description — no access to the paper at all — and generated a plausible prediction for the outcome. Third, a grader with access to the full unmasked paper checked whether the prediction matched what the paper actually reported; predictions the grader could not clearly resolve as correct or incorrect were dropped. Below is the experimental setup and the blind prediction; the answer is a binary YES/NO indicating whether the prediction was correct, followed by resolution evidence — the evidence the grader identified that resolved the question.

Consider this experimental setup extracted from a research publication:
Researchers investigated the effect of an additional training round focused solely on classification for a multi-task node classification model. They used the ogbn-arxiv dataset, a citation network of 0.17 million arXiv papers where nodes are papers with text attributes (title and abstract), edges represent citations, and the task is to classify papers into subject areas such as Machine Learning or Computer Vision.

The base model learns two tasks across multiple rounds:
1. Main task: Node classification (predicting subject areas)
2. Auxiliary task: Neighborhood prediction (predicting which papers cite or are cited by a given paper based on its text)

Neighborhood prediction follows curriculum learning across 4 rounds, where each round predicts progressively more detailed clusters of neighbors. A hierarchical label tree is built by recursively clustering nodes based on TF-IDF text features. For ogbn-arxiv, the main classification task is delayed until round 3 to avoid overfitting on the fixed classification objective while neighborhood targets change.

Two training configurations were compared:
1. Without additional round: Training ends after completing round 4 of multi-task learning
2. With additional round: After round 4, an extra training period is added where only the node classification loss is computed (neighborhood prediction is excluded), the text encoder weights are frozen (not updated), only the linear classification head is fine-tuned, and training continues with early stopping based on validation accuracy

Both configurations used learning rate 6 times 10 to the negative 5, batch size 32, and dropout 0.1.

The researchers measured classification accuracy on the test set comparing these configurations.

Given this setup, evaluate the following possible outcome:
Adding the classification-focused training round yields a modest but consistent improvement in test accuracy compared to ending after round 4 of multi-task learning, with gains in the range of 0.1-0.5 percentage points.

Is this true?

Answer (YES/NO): NO